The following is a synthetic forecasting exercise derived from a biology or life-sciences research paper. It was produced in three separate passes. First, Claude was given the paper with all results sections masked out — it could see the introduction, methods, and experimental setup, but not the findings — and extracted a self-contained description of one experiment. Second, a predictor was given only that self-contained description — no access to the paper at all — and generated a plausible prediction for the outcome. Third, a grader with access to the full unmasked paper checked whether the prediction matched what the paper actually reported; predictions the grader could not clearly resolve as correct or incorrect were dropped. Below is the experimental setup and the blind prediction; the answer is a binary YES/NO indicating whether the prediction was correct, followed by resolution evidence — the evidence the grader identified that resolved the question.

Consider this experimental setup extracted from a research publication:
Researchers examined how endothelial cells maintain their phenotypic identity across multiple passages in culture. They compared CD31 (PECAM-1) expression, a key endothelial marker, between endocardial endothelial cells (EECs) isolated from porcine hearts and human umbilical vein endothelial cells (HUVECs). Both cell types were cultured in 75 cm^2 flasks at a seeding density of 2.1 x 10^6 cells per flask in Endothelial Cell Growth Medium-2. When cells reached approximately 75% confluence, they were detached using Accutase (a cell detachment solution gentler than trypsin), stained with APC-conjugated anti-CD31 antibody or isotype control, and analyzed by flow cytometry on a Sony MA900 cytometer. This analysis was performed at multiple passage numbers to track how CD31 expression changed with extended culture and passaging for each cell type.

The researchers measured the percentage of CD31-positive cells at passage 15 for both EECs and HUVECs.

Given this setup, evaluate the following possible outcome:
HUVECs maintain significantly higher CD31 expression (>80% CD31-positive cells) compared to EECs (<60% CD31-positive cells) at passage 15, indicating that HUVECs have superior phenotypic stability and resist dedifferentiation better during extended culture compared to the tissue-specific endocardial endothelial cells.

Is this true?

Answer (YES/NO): NO